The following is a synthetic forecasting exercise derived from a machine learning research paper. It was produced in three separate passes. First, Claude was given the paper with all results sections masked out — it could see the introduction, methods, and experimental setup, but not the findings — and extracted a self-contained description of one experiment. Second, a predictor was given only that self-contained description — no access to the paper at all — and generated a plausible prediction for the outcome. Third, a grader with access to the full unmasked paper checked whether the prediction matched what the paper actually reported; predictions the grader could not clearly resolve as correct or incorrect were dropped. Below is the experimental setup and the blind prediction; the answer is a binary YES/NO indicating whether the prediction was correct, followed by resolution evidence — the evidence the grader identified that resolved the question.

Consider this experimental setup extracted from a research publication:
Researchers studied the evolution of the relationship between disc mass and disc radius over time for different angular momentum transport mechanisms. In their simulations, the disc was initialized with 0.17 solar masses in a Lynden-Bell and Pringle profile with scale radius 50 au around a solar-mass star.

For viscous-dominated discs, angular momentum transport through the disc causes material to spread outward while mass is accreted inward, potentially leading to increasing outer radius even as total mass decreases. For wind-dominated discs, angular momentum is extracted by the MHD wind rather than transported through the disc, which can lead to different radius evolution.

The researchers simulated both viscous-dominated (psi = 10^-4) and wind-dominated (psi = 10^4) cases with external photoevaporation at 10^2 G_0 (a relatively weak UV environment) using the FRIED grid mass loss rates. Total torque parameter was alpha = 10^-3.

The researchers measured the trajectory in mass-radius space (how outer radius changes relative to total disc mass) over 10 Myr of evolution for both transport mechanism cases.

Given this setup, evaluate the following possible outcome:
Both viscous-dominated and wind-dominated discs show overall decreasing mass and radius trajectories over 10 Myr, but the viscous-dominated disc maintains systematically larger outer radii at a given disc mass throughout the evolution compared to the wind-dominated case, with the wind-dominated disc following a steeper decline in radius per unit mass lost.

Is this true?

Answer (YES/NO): YES